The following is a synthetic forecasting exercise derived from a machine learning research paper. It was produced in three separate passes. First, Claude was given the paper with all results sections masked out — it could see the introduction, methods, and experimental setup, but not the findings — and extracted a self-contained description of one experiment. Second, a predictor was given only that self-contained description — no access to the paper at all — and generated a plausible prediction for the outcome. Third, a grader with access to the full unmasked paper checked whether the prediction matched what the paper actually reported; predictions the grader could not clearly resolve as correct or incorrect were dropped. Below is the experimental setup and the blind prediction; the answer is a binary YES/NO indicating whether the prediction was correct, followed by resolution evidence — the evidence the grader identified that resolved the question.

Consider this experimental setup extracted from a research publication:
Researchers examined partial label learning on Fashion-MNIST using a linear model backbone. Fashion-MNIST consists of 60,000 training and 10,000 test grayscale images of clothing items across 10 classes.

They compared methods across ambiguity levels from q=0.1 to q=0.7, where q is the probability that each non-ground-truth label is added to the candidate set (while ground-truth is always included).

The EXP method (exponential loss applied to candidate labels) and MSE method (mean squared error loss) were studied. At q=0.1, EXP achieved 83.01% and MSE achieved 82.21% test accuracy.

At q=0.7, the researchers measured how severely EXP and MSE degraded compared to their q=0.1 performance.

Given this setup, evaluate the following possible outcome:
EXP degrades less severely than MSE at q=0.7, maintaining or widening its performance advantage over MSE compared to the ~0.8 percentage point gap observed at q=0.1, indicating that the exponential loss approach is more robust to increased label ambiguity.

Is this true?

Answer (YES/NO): NO